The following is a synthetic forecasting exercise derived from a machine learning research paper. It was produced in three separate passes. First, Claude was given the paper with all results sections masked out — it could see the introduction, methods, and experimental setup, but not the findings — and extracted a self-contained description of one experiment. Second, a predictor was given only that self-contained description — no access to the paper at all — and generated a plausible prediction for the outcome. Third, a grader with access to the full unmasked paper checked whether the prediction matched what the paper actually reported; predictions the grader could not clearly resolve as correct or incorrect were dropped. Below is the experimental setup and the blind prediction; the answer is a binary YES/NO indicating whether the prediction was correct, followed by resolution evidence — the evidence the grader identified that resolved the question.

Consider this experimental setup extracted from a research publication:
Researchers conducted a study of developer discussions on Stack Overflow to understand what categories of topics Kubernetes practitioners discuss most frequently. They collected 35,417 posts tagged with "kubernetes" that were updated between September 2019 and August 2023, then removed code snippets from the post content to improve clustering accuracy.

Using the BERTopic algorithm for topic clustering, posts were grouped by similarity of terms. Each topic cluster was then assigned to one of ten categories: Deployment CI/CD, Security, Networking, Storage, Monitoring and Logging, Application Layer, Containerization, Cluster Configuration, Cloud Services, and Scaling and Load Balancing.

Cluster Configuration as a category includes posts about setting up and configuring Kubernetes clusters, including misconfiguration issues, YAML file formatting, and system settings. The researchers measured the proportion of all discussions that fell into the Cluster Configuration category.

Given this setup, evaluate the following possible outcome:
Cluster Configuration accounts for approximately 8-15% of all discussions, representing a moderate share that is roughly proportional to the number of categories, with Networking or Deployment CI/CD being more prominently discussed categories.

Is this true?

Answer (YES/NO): NO